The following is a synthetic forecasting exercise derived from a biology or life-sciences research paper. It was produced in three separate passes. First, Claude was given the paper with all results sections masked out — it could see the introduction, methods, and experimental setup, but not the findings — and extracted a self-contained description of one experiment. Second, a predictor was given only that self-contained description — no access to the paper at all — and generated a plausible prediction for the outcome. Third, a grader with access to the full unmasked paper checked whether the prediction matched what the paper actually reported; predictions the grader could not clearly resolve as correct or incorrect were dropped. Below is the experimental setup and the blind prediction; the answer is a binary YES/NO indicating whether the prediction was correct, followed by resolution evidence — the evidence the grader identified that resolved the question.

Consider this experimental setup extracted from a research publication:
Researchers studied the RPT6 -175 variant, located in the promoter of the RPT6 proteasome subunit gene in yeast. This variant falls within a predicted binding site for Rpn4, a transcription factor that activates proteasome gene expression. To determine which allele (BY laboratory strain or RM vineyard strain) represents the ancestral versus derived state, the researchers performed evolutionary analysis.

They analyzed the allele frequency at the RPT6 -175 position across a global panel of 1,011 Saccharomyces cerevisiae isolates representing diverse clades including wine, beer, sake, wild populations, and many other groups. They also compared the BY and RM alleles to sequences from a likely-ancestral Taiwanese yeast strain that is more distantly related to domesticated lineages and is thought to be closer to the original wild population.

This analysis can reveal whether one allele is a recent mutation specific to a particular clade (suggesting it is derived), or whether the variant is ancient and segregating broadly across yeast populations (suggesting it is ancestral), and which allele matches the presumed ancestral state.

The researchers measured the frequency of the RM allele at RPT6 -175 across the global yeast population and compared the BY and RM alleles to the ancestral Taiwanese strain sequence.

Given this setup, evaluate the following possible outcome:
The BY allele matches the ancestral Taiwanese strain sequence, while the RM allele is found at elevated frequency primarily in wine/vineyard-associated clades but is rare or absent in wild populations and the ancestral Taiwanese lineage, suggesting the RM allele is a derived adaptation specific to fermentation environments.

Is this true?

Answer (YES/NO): YES